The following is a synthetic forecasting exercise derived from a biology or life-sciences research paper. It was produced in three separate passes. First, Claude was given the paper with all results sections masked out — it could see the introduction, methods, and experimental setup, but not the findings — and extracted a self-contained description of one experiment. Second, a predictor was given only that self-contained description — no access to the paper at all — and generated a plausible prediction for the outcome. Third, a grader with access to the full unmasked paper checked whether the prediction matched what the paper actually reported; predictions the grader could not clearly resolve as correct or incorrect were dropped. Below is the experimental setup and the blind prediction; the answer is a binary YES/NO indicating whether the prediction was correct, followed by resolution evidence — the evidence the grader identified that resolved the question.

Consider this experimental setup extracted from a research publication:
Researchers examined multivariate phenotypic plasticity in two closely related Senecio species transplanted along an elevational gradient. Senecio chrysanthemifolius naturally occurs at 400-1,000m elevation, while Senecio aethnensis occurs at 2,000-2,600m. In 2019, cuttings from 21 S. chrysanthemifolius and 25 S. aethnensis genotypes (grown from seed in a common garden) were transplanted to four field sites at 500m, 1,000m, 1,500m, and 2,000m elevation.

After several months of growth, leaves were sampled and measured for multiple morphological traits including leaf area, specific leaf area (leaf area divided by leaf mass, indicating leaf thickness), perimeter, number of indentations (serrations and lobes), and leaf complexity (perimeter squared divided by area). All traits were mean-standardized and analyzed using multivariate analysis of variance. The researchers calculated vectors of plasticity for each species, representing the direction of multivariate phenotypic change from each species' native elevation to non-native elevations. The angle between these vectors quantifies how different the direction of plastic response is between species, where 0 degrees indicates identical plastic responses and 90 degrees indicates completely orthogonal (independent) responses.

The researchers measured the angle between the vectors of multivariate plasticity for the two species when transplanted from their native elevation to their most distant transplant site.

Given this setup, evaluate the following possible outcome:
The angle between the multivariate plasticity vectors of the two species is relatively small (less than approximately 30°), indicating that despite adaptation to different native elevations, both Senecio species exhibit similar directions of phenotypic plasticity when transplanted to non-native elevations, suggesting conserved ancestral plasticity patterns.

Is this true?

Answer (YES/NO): NO